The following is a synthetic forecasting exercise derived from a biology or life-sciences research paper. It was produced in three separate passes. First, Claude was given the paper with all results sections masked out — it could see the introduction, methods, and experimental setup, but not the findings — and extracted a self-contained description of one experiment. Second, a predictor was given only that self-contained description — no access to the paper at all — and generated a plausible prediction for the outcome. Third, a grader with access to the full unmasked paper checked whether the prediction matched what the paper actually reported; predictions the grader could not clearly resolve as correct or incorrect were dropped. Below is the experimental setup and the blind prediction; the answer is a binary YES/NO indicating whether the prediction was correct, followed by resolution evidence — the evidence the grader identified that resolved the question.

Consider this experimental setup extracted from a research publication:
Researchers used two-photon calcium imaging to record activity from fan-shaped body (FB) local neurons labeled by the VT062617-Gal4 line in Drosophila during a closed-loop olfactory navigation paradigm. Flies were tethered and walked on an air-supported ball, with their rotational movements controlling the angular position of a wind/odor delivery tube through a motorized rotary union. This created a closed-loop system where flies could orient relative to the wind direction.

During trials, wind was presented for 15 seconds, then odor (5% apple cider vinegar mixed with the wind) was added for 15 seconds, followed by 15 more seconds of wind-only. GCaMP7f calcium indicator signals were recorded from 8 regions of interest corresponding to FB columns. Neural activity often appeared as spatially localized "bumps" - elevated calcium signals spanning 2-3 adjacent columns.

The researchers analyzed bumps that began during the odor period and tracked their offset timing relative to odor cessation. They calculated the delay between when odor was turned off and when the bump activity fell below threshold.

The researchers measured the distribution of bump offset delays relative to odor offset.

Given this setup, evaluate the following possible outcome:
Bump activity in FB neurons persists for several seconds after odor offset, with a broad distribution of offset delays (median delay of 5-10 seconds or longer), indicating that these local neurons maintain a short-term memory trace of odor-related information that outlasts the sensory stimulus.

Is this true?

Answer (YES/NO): NO